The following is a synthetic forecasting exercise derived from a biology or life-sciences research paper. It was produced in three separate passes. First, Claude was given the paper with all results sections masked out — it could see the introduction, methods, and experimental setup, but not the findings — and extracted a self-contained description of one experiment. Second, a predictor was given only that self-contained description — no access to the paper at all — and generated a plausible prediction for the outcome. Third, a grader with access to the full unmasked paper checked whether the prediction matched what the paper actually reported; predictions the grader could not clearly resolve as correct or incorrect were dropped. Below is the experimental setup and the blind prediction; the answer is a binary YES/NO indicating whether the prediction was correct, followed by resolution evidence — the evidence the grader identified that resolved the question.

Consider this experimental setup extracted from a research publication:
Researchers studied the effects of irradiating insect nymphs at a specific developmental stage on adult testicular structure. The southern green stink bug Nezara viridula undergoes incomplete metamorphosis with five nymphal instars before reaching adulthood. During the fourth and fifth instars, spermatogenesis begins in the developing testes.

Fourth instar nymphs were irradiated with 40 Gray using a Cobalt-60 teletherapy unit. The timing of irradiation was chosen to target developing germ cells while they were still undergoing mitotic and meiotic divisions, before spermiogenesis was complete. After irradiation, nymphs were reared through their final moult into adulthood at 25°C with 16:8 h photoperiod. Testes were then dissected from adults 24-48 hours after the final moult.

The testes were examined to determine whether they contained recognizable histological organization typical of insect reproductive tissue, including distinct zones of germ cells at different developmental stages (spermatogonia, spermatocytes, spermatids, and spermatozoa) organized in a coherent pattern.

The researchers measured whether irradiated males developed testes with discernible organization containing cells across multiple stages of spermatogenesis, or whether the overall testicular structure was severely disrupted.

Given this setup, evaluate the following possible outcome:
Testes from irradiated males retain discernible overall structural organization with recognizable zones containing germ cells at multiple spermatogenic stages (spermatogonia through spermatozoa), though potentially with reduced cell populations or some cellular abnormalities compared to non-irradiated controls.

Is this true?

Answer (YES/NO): NO